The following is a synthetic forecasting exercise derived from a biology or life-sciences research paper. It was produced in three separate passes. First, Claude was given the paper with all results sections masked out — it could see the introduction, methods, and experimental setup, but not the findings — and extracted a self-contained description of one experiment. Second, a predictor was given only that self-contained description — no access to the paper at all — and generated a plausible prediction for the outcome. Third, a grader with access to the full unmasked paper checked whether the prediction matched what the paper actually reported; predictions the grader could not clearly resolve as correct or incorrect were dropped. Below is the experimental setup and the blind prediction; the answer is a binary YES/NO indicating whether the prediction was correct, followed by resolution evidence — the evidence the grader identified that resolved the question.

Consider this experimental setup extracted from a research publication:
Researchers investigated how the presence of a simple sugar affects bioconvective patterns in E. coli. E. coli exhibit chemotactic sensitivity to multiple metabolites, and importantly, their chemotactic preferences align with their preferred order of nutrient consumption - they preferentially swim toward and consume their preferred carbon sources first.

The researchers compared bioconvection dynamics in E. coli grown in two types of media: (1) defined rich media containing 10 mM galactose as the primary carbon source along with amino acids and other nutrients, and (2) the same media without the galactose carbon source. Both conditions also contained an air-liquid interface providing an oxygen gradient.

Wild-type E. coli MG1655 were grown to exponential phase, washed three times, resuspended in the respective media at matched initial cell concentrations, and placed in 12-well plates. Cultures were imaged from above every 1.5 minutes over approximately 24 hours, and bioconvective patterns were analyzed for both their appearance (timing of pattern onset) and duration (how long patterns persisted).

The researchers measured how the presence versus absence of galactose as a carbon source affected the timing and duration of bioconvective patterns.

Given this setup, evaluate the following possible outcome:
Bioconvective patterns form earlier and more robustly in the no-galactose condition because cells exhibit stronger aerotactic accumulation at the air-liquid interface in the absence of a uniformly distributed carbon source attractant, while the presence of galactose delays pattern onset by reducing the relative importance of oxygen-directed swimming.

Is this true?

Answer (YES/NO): NO